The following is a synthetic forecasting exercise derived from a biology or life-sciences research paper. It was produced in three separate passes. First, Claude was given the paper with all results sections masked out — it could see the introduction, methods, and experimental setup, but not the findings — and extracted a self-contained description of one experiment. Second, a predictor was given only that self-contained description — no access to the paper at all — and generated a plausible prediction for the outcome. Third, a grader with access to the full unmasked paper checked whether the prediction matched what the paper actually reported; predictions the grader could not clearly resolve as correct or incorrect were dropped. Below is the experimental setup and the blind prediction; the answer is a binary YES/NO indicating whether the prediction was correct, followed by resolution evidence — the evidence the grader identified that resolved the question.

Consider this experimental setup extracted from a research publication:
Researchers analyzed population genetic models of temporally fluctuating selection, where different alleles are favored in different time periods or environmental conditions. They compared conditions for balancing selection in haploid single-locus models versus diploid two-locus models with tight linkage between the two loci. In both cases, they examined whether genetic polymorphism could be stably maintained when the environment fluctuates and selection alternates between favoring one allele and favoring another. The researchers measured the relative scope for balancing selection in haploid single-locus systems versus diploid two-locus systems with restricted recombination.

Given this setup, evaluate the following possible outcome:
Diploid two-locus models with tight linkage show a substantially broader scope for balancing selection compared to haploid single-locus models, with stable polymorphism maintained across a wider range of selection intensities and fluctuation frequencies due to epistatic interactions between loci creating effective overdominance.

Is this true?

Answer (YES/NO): NO